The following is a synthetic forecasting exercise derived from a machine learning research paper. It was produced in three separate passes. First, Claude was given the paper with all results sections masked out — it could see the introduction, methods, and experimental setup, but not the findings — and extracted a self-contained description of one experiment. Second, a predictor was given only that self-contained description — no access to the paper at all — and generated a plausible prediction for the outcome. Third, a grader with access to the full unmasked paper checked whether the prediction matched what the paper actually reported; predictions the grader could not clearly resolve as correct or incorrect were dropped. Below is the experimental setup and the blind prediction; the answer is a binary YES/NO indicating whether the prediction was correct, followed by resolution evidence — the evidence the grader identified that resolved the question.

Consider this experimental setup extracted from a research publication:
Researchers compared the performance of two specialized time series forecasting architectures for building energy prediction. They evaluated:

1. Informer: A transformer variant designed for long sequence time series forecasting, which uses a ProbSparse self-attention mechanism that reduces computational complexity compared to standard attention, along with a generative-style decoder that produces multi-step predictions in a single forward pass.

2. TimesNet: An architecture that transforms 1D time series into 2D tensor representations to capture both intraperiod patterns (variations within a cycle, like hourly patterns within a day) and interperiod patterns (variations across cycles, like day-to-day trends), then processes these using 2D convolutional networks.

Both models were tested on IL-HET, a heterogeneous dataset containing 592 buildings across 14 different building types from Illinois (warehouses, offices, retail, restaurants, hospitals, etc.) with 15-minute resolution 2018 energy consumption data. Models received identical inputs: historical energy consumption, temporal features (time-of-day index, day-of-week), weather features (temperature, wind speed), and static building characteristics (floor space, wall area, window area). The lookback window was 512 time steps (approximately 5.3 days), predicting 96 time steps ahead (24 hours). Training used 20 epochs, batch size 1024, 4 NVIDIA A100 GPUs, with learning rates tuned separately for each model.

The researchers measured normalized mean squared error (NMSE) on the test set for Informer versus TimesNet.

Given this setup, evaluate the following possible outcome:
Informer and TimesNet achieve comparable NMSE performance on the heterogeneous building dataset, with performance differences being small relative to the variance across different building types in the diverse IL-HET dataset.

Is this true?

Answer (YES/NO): NO